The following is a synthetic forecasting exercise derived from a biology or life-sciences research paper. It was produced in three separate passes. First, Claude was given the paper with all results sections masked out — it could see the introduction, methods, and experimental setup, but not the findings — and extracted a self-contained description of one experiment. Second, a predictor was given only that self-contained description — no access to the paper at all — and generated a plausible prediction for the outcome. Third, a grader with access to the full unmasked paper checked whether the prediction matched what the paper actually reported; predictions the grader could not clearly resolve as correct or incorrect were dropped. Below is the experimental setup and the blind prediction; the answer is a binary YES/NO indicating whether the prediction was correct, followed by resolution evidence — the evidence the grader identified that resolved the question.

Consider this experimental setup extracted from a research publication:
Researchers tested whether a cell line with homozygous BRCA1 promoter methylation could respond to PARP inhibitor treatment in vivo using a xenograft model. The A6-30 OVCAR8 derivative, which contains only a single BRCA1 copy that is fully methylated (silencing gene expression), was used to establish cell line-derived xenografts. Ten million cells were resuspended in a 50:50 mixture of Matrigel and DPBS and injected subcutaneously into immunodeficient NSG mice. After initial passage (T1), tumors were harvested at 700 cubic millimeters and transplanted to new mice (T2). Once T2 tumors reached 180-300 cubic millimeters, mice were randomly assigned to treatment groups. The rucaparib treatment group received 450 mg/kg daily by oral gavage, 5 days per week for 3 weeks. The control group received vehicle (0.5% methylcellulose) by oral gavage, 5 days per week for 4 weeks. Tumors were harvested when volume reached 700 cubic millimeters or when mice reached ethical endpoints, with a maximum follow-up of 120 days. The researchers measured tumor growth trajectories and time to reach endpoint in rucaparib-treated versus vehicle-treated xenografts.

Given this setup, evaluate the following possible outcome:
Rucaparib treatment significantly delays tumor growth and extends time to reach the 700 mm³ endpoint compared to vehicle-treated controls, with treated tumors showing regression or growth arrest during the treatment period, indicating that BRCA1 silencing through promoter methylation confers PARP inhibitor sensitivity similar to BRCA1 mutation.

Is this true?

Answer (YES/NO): NO